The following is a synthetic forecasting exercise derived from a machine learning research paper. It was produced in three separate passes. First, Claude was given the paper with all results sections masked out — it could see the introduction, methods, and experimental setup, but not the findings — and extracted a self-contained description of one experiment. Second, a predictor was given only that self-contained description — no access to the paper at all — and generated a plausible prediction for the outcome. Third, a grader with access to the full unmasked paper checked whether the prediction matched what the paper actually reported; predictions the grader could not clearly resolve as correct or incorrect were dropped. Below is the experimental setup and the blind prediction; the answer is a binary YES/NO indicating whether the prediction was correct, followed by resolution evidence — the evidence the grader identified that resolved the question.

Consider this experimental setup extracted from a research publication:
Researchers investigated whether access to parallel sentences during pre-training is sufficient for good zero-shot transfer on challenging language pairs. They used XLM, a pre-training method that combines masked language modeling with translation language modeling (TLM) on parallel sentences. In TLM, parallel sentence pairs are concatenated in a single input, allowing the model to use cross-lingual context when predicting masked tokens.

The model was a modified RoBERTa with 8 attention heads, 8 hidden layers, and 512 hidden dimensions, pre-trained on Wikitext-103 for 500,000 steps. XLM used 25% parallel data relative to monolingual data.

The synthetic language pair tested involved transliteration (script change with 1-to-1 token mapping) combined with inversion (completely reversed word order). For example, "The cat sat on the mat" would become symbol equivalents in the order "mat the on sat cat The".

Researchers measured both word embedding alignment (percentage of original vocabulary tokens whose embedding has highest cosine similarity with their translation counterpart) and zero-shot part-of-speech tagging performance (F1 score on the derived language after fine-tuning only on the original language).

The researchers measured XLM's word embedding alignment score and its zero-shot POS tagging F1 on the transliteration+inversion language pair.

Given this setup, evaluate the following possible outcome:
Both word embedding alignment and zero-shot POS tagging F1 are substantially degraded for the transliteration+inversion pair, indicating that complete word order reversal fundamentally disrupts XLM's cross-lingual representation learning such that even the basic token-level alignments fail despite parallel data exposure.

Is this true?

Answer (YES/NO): NO